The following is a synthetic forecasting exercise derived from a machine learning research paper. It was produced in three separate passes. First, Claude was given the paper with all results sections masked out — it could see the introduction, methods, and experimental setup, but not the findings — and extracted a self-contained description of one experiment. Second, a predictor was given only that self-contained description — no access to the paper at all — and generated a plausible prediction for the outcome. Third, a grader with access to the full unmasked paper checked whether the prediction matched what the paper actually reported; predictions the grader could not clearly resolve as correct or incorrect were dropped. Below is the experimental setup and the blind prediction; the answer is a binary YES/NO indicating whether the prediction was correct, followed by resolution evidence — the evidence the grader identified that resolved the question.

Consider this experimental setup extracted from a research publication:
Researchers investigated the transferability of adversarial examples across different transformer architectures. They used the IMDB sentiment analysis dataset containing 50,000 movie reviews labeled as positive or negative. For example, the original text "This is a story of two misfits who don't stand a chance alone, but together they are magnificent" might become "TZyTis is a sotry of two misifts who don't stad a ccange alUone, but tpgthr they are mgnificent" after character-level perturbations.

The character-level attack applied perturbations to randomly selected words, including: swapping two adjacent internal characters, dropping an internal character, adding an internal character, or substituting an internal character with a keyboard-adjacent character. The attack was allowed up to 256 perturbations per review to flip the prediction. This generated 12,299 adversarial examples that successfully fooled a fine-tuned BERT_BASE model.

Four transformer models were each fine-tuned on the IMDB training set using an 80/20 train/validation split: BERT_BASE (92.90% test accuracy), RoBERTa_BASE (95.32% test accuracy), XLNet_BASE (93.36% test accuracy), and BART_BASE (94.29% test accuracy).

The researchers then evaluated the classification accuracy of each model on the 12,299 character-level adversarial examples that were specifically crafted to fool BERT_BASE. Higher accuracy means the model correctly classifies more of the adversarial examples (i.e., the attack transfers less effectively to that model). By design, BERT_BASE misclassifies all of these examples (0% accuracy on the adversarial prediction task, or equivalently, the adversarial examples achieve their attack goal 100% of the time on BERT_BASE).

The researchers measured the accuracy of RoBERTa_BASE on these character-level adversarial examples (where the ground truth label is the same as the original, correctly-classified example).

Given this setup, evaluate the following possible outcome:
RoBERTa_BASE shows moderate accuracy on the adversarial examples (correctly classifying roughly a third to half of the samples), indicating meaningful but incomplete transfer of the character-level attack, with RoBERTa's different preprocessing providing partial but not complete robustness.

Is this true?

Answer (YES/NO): NO